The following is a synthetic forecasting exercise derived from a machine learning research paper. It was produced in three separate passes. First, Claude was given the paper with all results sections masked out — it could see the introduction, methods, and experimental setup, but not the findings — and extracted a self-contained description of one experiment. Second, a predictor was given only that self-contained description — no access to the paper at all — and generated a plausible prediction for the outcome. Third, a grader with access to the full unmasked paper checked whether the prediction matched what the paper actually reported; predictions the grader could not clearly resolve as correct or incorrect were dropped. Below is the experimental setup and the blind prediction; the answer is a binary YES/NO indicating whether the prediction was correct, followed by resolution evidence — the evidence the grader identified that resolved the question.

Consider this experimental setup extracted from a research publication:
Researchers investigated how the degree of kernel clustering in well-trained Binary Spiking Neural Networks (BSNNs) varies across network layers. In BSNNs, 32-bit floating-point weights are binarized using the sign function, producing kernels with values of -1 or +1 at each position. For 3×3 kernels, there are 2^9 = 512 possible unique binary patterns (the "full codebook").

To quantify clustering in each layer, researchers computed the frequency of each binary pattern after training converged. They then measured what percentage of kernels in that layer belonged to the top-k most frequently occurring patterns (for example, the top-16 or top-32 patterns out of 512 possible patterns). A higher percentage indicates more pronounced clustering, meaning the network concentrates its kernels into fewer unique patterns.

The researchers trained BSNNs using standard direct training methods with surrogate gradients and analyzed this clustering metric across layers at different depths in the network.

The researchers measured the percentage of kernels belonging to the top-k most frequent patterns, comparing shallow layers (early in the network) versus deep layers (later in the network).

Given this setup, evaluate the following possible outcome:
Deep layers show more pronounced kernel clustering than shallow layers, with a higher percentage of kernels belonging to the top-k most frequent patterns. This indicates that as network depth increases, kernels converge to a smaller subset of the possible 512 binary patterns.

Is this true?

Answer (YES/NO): YES